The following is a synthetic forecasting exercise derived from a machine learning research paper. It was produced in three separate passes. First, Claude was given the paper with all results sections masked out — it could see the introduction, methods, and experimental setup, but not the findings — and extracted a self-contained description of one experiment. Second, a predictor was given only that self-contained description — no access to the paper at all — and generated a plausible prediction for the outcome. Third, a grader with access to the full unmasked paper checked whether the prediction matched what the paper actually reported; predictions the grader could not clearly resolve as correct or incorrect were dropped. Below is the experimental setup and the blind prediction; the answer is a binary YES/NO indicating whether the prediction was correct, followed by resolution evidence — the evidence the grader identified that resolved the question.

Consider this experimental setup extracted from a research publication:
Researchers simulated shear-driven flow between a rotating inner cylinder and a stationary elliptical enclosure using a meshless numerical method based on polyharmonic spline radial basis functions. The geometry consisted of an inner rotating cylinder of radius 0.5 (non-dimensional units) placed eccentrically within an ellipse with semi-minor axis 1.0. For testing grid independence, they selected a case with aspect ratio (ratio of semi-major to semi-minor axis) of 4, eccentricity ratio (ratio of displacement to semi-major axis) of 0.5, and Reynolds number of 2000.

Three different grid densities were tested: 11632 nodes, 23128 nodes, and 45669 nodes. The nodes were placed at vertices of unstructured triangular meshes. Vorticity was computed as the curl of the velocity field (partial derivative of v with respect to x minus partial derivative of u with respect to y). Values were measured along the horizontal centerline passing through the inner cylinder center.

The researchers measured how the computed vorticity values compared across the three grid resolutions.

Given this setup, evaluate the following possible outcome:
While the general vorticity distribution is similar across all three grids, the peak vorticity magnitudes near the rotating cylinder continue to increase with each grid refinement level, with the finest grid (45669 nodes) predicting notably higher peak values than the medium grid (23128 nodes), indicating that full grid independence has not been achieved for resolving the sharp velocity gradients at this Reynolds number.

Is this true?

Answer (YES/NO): NO